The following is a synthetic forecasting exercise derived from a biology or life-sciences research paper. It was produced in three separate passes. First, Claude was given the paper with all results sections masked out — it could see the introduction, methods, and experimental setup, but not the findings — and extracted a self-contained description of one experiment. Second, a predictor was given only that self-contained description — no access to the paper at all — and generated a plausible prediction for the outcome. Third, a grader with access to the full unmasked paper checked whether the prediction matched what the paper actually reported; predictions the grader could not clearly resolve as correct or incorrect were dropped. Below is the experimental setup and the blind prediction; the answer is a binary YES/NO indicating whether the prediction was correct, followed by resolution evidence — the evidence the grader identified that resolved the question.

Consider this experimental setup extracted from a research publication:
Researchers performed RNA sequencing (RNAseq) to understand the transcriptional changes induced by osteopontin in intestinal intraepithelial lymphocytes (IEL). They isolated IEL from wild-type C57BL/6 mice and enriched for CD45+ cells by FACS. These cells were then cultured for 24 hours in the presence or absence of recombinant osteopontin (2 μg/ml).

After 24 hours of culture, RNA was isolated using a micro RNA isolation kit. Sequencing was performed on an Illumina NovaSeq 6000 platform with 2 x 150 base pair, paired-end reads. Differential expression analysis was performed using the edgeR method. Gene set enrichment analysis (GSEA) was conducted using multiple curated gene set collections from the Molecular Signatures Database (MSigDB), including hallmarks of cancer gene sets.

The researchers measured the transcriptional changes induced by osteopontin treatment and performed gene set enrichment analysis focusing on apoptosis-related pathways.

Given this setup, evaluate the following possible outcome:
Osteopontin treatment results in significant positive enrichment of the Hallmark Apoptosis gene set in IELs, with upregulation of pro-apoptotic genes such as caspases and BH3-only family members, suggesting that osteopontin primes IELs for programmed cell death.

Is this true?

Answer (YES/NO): NO